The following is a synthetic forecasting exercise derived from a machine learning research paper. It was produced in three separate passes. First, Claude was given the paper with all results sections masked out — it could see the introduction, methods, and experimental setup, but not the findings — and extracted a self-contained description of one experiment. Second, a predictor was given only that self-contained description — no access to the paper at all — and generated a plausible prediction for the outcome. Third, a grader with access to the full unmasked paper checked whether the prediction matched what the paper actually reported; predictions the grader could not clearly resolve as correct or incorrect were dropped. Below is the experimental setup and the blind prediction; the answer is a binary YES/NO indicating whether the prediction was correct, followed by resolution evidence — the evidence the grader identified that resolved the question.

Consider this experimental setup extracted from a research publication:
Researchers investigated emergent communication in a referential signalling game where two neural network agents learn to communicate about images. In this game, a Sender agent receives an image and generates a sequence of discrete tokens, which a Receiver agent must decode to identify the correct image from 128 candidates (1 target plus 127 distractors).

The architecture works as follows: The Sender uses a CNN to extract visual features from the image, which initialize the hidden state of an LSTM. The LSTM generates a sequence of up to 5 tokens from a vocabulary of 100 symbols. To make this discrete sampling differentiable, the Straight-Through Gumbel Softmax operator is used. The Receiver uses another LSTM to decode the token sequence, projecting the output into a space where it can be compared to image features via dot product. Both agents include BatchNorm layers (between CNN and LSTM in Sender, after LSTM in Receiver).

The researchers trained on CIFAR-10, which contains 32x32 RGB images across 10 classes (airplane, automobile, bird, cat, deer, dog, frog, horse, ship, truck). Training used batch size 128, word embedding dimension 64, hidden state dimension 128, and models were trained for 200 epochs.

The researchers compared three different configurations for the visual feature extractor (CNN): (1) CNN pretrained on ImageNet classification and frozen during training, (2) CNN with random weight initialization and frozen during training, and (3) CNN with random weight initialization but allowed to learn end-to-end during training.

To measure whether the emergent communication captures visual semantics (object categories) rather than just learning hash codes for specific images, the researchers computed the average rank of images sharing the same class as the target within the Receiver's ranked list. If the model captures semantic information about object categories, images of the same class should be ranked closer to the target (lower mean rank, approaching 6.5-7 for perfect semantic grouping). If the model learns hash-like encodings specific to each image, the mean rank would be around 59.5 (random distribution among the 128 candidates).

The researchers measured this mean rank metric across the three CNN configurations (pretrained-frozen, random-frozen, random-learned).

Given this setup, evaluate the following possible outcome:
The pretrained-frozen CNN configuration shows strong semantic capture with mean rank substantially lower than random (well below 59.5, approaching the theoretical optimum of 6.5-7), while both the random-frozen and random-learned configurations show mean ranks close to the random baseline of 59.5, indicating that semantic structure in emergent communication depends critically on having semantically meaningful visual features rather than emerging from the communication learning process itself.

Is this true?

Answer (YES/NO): NO